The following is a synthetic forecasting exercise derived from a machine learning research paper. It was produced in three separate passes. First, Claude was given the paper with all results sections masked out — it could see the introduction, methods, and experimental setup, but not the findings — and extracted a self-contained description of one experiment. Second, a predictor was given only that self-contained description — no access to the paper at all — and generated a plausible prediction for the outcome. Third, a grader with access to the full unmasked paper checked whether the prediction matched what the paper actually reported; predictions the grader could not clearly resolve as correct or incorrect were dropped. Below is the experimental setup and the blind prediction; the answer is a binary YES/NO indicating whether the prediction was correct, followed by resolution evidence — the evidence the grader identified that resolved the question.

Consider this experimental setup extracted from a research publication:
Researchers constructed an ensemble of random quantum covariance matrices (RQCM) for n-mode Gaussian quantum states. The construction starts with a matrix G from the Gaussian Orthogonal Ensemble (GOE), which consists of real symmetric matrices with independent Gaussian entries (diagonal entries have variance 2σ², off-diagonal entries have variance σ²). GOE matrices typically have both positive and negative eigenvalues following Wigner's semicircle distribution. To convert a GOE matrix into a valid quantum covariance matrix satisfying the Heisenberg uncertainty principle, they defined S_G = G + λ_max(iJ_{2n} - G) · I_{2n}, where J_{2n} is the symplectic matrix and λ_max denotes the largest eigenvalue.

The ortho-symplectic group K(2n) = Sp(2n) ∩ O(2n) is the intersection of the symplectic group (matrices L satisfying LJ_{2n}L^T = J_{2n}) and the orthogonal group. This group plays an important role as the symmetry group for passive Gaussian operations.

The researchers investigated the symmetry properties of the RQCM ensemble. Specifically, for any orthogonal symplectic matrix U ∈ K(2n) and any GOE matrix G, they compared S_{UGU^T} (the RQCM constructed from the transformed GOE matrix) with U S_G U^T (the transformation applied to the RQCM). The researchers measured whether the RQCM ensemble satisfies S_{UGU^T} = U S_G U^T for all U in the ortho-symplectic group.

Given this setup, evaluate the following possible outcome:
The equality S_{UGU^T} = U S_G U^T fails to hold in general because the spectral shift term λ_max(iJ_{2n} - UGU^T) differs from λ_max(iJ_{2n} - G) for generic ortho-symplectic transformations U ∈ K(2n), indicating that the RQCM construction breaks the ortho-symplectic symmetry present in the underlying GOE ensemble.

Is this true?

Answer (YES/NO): NO